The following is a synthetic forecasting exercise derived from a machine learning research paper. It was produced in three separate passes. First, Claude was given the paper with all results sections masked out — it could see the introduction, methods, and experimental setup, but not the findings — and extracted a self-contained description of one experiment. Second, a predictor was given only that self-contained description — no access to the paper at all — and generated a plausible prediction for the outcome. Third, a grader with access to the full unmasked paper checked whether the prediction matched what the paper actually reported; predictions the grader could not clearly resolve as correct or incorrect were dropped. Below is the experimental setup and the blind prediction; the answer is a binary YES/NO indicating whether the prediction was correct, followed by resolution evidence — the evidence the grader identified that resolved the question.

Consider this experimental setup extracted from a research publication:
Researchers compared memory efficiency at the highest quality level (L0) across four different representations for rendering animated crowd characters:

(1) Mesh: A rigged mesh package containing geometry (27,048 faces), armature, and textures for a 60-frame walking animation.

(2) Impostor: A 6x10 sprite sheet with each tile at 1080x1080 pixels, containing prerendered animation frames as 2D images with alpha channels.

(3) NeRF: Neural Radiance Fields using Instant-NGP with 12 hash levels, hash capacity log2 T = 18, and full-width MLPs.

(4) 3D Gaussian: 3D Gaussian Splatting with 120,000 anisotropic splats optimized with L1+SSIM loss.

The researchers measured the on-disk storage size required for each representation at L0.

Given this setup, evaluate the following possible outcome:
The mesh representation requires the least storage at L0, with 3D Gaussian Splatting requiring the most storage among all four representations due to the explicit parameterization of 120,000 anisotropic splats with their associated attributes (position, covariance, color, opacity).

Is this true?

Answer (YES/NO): NO